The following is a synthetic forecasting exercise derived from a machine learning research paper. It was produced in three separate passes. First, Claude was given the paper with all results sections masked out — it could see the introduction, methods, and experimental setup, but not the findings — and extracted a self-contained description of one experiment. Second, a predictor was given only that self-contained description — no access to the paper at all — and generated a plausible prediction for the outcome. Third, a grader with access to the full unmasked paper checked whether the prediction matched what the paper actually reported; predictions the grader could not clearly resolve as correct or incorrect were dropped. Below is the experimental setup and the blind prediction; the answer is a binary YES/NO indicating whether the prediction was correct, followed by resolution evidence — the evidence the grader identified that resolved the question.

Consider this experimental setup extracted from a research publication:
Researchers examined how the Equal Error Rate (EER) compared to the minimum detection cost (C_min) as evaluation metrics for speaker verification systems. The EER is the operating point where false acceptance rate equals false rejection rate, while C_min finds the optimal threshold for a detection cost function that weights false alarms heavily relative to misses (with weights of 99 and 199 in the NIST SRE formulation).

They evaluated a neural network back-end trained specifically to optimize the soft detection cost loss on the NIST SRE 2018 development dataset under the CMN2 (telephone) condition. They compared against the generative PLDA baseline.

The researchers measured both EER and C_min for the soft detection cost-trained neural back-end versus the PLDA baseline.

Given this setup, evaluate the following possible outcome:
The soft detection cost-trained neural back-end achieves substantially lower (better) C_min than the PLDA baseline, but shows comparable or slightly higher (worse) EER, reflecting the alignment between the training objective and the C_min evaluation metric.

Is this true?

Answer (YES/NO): YES